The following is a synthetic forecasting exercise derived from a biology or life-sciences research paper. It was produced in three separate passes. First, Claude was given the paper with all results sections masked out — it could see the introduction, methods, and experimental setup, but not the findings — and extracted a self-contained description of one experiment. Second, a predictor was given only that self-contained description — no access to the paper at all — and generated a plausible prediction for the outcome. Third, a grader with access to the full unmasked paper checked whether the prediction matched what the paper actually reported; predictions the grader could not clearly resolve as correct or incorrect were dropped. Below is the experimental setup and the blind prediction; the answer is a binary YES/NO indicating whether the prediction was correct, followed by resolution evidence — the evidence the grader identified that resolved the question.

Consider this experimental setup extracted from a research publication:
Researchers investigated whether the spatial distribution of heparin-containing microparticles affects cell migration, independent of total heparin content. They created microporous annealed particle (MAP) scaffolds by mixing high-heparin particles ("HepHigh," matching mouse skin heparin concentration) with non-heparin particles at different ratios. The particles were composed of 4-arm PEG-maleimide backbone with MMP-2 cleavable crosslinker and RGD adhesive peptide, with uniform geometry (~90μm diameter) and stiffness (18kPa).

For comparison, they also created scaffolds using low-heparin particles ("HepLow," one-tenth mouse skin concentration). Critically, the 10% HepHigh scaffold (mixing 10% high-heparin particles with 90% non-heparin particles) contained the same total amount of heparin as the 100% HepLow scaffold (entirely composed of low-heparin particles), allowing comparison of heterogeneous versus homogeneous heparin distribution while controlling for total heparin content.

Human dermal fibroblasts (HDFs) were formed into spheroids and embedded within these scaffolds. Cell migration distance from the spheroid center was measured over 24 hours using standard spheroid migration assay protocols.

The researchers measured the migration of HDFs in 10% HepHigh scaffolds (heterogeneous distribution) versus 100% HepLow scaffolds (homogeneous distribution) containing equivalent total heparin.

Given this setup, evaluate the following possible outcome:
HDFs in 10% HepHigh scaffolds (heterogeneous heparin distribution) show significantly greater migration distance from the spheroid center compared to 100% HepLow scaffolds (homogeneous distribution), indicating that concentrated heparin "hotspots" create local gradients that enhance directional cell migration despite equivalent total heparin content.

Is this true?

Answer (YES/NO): YES